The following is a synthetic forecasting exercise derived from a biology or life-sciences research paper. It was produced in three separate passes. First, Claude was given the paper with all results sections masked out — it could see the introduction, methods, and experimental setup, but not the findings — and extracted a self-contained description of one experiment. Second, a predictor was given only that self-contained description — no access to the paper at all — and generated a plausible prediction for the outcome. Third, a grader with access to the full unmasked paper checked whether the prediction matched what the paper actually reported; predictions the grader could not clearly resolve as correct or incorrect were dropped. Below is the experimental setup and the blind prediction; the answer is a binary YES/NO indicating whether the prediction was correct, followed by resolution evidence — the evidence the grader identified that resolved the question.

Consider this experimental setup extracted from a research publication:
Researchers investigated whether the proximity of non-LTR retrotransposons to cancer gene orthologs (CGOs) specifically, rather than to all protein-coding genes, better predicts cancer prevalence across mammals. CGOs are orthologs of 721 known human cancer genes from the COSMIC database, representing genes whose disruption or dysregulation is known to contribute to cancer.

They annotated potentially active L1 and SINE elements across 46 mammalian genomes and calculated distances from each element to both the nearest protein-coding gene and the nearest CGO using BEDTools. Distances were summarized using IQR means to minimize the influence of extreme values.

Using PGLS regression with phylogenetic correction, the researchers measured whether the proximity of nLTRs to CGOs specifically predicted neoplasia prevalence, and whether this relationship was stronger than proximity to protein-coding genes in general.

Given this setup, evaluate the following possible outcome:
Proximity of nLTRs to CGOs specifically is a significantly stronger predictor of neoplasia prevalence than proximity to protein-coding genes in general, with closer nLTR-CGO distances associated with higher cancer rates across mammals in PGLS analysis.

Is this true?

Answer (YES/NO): NO